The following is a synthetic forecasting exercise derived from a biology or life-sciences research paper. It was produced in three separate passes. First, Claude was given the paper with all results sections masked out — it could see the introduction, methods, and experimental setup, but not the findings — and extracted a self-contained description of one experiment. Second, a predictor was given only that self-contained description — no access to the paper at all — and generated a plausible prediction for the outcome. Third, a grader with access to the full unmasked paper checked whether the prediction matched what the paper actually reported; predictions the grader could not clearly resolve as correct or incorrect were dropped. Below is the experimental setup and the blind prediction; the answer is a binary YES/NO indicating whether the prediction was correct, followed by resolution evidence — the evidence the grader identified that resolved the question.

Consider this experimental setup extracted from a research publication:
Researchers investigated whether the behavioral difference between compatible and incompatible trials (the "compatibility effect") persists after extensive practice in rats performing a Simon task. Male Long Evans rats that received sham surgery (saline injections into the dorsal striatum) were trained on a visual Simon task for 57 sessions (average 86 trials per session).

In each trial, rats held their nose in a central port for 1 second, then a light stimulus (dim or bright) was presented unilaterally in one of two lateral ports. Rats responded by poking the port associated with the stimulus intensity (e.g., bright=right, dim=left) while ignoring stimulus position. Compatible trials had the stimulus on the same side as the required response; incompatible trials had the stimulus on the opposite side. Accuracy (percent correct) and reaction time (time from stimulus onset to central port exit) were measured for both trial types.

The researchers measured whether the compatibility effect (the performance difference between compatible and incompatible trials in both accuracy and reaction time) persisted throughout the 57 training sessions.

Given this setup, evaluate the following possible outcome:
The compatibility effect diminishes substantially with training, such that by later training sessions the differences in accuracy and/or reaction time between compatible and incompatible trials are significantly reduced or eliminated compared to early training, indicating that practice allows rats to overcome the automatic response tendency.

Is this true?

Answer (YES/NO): NO